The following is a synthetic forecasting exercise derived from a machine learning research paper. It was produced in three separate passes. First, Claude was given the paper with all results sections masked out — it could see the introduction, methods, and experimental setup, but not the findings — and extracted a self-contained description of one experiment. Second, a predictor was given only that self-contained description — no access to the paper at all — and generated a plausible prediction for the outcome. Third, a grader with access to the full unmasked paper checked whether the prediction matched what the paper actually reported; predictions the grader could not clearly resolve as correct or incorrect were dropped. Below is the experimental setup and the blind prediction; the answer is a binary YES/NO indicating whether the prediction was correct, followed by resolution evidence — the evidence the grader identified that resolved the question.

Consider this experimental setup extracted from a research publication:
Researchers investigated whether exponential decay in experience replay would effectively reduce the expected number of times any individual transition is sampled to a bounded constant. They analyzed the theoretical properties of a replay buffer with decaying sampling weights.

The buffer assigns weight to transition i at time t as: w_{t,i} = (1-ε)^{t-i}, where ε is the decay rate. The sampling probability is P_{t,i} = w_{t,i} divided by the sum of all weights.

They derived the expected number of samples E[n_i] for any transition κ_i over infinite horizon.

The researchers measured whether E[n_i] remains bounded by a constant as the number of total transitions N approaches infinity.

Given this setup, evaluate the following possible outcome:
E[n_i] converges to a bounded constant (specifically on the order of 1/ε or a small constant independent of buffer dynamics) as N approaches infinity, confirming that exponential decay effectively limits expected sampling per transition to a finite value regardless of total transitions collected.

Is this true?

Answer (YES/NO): YES